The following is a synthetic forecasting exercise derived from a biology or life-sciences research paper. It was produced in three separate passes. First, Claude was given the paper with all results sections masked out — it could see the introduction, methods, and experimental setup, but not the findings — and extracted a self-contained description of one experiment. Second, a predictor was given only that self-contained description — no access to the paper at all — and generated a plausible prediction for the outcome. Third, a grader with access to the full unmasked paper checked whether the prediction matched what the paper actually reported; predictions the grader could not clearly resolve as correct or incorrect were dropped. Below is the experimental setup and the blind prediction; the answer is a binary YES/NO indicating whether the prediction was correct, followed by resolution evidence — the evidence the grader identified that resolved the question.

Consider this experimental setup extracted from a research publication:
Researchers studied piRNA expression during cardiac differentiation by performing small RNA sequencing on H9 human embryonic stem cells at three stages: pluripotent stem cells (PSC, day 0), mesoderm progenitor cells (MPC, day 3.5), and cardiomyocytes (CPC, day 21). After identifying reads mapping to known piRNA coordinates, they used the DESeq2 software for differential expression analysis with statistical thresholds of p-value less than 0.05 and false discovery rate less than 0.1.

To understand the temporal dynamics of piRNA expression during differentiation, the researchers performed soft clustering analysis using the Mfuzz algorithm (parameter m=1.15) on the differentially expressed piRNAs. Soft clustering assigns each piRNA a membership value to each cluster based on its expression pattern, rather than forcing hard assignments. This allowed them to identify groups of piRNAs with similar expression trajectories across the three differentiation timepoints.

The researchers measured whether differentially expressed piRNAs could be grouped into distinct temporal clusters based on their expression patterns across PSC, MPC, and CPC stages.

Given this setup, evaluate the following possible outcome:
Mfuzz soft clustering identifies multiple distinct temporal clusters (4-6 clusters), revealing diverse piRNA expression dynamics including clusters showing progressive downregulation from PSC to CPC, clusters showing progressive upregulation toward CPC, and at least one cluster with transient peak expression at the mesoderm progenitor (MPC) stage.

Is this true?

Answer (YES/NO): NO